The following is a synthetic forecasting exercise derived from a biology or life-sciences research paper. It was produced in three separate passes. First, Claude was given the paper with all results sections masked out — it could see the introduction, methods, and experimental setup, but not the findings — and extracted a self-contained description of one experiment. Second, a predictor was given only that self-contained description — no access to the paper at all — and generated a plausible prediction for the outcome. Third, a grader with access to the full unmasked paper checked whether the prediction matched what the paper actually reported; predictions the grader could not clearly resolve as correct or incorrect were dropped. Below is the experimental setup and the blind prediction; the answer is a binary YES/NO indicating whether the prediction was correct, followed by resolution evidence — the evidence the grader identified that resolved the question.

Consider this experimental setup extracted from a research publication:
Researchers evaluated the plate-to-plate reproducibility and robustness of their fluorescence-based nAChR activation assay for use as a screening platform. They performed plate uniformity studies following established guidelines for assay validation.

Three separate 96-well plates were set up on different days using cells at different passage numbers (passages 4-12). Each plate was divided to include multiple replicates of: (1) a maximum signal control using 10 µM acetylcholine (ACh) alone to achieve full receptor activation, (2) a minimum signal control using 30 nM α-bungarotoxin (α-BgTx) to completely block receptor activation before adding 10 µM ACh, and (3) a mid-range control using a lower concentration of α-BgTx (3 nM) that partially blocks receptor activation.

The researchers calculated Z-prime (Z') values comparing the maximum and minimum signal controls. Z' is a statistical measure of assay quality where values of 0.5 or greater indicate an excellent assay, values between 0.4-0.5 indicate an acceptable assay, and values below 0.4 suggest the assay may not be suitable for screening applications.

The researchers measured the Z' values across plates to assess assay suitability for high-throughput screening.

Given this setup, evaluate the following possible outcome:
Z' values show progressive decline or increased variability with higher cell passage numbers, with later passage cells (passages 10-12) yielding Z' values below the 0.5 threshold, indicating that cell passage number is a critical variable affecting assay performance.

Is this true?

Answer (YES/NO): NO